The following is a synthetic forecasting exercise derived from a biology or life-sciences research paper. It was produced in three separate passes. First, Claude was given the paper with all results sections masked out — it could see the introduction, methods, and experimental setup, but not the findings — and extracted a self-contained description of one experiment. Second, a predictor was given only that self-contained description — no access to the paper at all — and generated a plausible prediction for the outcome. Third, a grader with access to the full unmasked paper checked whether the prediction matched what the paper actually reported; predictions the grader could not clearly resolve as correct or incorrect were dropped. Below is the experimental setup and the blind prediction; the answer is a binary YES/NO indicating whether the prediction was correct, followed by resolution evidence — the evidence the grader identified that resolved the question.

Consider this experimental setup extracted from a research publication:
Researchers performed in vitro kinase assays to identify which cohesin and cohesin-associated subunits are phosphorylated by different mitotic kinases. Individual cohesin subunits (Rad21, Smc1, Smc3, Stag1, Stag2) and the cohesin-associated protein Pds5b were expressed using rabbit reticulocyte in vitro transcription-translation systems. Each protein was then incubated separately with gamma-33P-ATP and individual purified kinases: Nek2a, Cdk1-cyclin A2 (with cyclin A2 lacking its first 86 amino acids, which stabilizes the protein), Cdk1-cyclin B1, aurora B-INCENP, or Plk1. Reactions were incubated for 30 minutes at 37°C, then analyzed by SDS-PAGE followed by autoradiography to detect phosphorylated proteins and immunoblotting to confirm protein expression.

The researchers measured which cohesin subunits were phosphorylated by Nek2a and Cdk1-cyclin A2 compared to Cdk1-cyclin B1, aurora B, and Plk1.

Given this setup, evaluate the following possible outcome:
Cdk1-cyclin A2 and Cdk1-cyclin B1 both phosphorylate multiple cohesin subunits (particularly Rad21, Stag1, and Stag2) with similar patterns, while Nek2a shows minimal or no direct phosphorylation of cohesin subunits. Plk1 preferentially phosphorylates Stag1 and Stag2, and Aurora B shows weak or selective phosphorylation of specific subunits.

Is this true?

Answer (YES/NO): NO